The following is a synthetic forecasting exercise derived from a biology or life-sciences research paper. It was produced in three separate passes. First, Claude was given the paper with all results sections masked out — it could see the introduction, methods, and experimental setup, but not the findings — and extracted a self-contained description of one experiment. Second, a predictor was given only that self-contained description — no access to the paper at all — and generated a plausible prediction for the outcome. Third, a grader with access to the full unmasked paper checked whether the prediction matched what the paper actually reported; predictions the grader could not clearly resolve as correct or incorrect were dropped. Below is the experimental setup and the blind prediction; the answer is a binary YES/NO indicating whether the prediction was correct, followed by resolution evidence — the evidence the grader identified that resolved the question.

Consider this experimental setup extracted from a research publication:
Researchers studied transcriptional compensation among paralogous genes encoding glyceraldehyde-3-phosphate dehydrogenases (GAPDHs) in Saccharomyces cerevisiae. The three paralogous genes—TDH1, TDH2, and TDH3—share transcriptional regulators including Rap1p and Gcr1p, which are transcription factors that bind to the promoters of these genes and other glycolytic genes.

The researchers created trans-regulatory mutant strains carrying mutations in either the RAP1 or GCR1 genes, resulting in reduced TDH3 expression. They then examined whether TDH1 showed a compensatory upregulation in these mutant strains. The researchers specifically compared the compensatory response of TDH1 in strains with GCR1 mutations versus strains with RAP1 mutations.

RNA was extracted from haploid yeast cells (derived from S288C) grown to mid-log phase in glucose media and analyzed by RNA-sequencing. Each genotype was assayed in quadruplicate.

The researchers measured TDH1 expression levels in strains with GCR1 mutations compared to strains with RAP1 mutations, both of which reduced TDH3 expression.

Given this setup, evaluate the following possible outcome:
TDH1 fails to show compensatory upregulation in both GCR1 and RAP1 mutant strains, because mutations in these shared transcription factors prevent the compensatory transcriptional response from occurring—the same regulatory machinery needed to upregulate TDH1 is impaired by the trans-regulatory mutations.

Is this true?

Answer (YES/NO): NO